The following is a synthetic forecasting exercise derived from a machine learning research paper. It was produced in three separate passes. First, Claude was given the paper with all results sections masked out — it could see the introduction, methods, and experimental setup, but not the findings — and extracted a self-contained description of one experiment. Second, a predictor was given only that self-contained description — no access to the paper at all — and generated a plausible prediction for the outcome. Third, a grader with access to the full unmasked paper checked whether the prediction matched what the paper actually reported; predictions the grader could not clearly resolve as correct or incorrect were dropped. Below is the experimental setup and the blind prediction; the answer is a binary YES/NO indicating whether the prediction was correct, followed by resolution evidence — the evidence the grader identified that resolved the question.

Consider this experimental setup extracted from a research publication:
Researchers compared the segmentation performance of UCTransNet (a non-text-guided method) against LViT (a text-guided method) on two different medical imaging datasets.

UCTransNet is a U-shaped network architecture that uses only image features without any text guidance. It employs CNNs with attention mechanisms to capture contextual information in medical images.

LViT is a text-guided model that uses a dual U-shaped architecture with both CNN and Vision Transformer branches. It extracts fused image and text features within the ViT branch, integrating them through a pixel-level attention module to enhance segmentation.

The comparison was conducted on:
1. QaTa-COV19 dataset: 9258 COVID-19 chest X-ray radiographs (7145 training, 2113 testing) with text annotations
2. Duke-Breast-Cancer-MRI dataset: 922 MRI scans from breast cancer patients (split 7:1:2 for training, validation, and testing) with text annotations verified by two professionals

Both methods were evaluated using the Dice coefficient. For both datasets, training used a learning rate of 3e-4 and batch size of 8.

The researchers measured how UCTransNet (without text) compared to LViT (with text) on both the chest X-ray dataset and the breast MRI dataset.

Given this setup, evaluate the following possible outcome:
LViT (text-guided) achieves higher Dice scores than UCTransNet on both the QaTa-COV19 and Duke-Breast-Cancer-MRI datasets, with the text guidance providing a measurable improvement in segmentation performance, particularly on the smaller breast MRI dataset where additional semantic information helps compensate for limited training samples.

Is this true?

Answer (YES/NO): NO